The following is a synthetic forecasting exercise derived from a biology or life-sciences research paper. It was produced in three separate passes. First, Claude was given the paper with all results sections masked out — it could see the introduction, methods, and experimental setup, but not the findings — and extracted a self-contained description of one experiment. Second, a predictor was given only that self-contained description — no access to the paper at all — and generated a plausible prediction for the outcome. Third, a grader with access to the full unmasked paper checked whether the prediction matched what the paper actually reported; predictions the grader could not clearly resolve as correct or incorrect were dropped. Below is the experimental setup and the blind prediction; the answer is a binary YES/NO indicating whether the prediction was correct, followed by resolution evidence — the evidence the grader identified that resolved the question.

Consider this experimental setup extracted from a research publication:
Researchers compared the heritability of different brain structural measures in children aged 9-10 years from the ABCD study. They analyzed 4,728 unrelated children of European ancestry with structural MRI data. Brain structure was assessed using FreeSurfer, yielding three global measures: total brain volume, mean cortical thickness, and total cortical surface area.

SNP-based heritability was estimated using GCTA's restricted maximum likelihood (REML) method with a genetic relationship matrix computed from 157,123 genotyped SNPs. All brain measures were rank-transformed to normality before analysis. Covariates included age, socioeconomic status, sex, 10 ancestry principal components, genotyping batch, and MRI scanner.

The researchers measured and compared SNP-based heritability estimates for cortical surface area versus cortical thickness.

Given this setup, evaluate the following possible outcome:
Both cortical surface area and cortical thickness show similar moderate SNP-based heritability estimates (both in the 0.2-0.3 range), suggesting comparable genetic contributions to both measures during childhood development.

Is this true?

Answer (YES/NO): NO